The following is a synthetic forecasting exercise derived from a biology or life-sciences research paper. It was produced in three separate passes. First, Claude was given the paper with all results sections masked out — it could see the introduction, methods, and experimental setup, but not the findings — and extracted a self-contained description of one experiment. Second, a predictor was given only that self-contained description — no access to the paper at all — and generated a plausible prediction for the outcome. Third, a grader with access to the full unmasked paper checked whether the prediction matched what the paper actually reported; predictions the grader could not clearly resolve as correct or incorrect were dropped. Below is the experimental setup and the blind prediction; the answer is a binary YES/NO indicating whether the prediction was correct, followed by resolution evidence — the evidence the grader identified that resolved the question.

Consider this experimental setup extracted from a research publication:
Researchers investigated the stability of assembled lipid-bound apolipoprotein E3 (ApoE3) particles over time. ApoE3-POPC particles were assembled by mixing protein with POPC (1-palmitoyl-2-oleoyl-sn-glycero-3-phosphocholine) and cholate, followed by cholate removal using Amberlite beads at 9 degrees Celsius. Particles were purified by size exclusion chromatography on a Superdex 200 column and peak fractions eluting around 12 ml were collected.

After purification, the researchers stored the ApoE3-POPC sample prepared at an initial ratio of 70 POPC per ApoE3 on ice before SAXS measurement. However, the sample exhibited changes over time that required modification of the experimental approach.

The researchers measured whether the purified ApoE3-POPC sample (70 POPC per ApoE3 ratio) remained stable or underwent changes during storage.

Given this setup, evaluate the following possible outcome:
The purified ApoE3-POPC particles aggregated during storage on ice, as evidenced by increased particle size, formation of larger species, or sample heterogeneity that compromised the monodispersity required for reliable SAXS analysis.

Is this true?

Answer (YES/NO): YES